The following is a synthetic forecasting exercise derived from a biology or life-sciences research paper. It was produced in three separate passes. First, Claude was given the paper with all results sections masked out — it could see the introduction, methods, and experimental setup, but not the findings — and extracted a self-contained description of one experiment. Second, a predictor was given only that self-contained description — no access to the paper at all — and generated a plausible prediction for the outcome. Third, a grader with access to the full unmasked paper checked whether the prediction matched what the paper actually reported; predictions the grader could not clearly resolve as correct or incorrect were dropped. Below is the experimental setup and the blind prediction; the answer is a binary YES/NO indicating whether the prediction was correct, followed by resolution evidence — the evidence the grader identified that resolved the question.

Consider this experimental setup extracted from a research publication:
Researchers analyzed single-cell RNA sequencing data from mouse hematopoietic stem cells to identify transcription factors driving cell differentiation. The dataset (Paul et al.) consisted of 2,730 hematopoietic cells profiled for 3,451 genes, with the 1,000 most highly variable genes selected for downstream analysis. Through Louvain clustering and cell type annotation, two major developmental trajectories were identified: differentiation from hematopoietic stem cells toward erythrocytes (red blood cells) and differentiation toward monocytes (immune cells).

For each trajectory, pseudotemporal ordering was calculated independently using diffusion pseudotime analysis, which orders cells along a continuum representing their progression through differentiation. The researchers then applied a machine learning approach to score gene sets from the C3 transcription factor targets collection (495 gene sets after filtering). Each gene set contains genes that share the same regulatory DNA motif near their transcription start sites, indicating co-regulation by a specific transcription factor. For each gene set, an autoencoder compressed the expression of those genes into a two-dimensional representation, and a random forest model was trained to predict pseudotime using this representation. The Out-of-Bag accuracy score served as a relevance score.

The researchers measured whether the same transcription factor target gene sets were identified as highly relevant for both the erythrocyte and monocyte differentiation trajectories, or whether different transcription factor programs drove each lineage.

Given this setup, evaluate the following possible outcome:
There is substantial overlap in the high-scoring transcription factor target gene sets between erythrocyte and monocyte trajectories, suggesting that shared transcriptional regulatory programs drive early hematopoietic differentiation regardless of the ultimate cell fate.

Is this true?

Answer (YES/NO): NO